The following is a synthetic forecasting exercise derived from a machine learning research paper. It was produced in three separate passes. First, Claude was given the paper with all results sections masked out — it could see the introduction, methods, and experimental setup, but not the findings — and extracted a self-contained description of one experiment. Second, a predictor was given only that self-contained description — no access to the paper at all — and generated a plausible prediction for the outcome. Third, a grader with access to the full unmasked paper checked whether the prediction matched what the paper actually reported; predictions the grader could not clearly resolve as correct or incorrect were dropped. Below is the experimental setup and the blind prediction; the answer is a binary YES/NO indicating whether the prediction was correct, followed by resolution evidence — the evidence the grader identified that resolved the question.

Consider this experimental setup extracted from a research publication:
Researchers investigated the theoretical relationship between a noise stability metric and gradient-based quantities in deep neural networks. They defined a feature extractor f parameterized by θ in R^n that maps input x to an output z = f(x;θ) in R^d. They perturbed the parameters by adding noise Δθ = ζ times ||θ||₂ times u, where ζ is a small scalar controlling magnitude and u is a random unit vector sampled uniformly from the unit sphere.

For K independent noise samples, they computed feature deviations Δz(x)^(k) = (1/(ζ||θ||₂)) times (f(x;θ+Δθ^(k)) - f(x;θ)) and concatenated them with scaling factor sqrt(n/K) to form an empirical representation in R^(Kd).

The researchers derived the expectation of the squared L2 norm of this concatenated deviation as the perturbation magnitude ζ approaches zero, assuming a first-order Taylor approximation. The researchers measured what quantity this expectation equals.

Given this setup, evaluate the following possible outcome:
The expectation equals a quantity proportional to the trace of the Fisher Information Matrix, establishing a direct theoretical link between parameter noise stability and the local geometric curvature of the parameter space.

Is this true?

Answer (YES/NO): NO